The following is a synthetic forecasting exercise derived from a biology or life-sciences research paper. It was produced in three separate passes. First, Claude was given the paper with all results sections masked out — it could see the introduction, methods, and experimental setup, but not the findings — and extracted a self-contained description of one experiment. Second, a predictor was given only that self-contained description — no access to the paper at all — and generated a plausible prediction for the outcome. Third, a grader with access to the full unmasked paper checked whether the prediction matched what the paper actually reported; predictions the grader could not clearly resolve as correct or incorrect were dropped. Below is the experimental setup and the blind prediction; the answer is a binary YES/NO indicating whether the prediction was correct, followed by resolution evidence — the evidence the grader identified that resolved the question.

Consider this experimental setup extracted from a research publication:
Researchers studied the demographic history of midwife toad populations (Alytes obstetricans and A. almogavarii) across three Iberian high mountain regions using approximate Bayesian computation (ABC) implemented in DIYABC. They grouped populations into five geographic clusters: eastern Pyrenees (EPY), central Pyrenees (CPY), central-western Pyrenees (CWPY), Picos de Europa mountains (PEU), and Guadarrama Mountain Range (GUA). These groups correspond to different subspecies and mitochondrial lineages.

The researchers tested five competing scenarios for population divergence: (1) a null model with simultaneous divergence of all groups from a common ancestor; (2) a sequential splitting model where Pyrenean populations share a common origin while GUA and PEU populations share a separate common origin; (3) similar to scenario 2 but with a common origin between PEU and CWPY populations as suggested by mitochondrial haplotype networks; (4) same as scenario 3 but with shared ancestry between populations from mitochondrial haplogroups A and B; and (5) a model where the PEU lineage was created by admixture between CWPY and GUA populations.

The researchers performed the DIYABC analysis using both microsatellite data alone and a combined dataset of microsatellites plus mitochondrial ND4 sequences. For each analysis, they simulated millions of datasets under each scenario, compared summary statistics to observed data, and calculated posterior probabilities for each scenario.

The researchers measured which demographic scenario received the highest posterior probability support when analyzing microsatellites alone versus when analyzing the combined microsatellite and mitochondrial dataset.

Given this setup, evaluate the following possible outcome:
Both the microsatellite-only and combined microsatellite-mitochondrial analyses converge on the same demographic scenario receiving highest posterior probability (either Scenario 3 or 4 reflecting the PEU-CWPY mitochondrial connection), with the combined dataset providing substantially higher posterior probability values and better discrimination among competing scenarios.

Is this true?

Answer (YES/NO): NO